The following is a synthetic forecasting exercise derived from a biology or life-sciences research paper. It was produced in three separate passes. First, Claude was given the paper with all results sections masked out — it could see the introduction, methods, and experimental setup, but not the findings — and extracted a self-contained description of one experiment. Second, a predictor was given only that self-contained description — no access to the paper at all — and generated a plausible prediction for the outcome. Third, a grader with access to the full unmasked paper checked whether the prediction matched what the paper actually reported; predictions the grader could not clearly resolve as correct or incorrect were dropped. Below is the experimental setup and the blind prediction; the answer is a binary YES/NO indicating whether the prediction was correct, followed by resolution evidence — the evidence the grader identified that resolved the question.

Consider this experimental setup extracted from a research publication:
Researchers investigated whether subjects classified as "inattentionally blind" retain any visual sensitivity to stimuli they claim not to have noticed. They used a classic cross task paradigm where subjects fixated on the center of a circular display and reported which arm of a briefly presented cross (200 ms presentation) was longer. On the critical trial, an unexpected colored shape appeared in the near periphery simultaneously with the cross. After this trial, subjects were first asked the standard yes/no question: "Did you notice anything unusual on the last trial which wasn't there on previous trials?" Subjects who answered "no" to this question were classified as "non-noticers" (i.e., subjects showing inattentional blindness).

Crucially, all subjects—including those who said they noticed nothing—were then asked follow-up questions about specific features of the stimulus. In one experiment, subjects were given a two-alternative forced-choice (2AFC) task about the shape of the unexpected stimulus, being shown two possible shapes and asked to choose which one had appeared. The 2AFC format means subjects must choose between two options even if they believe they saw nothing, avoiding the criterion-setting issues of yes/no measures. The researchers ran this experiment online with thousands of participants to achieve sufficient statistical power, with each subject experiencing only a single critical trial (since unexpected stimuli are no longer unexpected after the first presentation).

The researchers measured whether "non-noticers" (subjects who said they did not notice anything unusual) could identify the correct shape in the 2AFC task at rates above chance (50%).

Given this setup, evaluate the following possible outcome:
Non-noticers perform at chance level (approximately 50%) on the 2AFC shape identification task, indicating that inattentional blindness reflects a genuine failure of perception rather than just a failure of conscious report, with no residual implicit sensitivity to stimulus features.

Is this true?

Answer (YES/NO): NO